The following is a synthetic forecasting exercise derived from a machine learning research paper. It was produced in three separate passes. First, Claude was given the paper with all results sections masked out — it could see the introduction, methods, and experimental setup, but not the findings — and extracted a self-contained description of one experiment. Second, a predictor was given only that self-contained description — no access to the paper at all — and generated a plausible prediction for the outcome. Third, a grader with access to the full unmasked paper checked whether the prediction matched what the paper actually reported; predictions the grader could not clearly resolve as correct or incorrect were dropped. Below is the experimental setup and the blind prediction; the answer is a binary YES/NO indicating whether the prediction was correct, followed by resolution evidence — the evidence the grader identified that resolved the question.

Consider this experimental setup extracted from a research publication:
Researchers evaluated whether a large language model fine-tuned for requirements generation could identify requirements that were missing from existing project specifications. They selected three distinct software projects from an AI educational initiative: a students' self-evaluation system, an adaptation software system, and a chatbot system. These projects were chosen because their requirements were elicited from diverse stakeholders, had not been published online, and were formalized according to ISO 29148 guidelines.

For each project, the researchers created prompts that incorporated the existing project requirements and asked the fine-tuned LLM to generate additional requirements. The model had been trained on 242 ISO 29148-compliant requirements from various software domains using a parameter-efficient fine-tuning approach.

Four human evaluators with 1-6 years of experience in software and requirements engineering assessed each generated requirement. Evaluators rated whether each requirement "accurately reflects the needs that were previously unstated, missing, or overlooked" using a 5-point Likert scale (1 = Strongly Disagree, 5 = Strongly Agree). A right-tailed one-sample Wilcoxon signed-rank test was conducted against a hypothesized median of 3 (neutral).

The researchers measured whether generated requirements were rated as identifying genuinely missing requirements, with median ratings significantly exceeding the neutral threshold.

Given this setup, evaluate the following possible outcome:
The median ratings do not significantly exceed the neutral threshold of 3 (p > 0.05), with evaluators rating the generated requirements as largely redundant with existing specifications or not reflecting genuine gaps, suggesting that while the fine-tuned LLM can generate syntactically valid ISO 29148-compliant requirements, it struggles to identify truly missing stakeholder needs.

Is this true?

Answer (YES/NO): NO